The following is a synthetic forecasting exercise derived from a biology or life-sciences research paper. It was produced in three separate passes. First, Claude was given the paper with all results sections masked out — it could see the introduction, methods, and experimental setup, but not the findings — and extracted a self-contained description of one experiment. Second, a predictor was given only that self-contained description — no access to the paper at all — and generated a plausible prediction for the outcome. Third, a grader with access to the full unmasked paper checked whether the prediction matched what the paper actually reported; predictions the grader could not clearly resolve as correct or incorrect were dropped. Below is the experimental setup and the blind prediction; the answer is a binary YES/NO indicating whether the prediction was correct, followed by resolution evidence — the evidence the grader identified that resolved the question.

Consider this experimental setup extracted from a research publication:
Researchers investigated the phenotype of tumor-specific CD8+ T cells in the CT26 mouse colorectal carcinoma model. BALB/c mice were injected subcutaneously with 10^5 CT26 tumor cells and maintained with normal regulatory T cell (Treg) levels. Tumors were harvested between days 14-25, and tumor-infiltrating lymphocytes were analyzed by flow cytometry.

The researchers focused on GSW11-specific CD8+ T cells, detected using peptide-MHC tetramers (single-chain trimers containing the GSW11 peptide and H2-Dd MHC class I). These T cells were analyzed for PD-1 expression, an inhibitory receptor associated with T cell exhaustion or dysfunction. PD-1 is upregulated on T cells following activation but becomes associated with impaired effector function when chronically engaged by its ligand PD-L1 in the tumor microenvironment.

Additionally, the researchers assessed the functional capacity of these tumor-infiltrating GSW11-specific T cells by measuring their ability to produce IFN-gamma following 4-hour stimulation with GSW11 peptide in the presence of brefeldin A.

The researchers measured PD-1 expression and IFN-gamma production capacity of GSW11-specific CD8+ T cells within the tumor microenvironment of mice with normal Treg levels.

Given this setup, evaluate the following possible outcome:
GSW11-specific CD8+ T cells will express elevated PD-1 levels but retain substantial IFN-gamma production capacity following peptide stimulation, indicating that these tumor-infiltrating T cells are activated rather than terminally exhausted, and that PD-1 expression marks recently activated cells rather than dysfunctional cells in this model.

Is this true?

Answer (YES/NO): NO